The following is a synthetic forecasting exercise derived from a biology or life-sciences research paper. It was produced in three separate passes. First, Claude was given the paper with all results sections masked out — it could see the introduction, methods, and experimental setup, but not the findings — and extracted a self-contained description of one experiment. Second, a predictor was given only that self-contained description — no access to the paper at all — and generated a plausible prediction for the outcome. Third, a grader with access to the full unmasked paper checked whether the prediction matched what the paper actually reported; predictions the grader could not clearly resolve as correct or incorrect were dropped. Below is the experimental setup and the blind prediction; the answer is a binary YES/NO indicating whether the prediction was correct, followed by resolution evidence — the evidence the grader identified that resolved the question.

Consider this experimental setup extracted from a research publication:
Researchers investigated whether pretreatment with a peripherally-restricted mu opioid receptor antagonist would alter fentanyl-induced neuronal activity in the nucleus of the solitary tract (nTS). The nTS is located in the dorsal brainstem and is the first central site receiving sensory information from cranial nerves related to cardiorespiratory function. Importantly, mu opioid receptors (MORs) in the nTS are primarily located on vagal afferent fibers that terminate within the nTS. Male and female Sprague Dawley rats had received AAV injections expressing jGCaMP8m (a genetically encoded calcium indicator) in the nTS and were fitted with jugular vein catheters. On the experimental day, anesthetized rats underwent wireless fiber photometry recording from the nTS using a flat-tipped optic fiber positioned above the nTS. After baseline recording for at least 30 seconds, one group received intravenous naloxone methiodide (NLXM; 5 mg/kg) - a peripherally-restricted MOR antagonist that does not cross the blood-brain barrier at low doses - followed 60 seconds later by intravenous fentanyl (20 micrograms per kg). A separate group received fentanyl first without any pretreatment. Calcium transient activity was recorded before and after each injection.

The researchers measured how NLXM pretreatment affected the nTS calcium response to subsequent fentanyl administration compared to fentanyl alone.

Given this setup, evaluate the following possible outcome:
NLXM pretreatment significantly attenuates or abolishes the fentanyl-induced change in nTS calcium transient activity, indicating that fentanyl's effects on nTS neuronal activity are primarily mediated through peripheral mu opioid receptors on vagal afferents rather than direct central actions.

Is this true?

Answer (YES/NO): YES